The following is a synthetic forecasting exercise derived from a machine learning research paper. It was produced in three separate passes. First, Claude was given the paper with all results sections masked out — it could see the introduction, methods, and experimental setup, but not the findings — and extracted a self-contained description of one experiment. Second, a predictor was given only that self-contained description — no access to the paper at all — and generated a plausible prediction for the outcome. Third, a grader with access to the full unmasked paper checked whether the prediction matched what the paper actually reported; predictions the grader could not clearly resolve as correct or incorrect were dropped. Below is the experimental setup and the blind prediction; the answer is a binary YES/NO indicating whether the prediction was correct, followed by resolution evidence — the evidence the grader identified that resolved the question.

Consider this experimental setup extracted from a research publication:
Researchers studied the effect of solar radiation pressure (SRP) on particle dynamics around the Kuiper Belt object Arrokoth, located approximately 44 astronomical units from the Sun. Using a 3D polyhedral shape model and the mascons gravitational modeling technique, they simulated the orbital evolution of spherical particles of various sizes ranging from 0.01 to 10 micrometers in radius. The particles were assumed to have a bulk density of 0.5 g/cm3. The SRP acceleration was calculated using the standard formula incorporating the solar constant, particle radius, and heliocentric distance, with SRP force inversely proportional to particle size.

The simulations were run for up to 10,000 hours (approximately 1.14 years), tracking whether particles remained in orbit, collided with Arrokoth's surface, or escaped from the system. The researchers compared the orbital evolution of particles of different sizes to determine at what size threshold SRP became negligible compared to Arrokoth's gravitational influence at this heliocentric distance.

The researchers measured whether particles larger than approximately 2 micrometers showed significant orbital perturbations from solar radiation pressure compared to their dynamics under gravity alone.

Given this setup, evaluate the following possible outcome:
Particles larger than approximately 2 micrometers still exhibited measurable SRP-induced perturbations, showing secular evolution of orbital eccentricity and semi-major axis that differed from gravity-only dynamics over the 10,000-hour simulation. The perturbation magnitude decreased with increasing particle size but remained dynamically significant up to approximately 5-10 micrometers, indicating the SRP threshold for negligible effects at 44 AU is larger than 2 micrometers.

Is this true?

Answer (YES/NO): NO